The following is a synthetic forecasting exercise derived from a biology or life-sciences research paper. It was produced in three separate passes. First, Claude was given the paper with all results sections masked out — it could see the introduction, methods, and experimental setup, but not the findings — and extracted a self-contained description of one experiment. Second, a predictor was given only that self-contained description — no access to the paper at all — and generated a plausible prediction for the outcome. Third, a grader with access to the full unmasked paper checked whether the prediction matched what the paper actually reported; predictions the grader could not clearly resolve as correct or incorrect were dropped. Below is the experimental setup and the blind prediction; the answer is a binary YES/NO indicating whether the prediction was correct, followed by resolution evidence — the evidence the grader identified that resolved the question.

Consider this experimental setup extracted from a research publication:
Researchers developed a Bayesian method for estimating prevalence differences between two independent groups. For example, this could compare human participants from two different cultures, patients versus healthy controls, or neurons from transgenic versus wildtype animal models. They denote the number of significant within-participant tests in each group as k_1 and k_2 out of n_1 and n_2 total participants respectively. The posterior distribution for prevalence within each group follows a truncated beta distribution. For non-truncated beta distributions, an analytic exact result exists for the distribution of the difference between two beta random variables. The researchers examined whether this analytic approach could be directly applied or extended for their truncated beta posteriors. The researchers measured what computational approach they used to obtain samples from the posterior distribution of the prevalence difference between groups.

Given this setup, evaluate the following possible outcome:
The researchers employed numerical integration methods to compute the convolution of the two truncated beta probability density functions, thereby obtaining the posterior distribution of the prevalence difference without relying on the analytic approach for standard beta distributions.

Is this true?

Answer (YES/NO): NO